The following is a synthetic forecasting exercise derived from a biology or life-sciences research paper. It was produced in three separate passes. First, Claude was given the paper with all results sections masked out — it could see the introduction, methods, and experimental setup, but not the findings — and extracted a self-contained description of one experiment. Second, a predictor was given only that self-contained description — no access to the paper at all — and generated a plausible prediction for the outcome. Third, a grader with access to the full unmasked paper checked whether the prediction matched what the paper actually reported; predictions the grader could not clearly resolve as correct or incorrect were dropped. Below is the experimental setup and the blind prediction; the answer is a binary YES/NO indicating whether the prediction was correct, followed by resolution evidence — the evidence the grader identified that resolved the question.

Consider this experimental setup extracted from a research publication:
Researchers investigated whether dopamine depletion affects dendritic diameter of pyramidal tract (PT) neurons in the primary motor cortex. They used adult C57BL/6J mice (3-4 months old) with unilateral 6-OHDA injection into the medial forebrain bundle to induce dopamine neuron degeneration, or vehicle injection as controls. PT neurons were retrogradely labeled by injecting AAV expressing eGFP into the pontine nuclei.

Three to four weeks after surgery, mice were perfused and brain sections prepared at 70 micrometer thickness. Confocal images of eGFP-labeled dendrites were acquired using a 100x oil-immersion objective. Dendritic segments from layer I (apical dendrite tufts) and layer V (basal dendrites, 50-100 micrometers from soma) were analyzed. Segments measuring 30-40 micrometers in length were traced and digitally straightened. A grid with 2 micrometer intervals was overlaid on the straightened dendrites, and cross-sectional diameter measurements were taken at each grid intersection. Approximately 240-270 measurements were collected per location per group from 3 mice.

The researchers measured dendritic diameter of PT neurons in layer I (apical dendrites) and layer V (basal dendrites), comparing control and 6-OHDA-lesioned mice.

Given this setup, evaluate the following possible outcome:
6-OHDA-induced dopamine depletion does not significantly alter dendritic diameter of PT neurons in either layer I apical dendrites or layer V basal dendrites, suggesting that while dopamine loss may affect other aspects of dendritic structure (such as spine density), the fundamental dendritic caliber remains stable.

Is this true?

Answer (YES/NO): NO